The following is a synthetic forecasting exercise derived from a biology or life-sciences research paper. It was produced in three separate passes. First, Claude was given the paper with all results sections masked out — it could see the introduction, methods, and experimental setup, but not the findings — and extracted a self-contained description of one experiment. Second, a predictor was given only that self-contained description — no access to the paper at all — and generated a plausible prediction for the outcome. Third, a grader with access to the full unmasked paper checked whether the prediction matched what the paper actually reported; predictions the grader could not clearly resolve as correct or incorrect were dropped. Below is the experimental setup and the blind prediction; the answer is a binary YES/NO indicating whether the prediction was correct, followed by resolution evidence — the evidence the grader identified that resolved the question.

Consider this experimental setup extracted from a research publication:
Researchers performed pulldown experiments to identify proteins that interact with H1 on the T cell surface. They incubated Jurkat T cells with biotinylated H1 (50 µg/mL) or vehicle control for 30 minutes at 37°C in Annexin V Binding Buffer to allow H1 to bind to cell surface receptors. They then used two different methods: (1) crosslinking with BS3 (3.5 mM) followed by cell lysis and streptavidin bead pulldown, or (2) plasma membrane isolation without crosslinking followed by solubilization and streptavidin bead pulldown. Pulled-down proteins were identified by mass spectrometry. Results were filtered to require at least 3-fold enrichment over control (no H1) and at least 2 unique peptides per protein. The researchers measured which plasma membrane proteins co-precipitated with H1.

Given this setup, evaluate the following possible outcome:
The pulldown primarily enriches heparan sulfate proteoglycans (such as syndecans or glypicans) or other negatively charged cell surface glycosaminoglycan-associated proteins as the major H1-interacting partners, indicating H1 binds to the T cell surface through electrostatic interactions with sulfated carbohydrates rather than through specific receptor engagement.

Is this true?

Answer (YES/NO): NO